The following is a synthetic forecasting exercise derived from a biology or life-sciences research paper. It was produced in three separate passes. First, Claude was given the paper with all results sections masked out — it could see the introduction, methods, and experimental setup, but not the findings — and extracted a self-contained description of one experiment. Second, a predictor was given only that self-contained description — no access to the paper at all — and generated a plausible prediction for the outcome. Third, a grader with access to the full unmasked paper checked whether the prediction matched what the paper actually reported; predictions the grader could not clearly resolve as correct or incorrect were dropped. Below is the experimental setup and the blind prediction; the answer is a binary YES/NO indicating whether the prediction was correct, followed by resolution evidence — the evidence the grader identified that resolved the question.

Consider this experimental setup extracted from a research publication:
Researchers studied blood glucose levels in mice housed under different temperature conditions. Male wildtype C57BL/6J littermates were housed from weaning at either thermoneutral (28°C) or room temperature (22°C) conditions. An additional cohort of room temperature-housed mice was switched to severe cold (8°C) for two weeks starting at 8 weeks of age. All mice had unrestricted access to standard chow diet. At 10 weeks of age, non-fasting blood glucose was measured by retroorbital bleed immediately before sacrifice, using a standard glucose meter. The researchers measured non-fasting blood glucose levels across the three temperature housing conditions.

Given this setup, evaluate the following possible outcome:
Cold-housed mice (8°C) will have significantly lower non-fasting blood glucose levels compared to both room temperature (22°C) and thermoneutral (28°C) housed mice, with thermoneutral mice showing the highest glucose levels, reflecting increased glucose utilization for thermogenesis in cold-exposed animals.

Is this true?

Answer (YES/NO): NO